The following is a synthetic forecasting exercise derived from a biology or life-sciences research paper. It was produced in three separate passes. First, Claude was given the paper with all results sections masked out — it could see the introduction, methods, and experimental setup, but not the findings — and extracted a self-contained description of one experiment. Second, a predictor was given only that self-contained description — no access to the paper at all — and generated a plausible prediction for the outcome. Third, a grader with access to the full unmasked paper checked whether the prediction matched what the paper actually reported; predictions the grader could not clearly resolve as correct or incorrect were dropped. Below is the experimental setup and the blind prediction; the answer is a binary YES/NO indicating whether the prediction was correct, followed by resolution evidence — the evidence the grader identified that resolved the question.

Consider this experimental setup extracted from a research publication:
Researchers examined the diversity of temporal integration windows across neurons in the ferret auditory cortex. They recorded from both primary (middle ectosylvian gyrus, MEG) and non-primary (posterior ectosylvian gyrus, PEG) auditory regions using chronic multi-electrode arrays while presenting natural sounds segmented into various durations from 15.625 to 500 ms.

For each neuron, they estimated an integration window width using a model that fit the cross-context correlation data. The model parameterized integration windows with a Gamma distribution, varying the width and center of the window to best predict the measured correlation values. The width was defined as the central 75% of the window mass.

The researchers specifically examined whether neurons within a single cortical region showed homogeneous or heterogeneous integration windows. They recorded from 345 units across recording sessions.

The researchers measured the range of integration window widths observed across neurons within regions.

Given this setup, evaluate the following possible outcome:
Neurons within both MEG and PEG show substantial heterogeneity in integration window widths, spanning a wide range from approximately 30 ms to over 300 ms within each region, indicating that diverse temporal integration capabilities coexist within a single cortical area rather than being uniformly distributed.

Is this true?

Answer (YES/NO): NO